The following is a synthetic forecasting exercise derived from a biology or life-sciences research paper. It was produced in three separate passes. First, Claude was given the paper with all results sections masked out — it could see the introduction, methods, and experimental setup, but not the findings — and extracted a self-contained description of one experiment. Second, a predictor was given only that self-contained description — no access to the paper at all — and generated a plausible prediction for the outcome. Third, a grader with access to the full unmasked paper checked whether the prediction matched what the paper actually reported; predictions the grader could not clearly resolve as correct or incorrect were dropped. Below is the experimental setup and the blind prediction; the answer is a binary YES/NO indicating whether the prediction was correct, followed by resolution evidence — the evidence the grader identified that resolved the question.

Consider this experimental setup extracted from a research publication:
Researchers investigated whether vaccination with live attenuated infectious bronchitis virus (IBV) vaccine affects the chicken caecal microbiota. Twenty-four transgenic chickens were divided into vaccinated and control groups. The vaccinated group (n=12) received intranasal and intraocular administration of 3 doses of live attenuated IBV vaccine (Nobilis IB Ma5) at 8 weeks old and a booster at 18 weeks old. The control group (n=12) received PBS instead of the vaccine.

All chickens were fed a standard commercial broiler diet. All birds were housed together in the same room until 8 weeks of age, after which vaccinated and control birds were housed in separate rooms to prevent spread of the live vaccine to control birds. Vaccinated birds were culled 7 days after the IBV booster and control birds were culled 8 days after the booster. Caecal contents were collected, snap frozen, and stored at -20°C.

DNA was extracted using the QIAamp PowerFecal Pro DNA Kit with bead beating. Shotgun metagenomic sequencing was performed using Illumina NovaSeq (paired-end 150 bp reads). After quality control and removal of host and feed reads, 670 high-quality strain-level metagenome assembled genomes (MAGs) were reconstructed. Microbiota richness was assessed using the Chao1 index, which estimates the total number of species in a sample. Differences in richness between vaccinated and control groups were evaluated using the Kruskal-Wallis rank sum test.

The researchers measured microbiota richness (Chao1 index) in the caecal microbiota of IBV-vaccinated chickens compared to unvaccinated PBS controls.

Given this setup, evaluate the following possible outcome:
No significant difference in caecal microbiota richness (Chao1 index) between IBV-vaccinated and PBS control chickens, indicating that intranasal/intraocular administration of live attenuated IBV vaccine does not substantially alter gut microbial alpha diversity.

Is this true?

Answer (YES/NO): NO